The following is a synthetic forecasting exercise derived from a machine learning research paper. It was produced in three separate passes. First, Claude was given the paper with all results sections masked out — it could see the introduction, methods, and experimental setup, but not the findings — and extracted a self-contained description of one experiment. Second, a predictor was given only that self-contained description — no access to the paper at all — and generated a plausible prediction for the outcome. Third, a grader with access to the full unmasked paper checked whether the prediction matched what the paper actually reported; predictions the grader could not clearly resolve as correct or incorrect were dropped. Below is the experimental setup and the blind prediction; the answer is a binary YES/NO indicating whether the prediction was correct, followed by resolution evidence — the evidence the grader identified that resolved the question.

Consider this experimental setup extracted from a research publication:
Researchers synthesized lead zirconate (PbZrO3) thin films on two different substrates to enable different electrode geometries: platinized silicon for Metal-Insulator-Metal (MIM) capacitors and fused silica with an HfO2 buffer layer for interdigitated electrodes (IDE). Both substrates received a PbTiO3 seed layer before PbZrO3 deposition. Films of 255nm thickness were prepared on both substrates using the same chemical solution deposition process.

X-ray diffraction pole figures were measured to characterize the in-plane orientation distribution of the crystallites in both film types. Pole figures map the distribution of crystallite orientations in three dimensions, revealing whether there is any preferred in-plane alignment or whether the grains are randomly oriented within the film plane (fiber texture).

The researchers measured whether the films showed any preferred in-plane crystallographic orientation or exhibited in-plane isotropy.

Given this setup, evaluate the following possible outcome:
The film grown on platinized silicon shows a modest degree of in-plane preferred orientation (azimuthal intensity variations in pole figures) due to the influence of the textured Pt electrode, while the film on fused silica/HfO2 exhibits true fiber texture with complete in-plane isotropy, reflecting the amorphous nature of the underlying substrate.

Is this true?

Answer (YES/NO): NO